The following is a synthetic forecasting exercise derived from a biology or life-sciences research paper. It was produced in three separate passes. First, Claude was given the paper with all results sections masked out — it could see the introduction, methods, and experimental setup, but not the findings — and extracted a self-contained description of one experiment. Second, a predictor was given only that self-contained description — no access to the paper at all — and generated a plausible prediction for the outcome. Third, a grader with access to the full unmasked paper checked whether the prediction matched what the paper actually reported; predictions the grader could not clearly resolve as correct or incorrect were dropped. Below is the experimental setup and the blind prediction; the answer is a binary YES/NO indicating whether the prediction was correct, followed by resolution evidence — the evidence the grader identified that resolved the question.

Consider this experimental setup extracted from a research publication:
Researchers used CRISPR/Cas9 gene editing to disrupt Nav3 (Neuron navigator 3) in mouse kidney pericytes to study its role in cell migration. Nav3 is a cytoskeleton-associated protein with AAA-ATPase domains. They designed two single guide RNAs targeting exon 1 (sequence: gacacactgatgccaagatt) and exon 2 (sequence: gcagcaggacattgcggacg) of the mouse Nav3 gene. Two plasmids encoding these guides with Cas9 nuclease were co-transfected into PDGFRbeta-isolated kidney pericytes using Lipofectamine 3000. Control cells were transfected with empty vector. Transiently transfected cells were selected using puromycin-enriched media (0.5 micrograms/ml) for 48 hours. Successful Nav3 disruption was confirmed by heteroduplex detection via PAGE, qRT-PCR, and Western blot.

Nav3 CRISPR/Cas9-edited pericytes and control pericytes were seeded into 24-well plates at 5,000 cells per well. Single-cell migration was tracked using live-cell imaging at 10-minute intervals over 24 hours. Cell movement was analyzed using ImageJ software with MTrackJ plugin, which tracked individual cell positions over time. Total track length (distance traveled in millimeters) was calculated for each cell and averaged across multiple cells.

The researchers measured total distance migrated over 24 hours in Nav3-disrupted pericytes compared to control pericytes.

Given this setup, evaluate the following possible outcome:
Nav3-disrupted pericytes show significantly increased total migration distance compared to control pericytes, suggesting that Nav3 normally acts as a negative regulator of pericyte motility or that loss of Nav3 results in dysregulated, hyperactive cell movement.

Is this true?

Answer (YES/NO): NO